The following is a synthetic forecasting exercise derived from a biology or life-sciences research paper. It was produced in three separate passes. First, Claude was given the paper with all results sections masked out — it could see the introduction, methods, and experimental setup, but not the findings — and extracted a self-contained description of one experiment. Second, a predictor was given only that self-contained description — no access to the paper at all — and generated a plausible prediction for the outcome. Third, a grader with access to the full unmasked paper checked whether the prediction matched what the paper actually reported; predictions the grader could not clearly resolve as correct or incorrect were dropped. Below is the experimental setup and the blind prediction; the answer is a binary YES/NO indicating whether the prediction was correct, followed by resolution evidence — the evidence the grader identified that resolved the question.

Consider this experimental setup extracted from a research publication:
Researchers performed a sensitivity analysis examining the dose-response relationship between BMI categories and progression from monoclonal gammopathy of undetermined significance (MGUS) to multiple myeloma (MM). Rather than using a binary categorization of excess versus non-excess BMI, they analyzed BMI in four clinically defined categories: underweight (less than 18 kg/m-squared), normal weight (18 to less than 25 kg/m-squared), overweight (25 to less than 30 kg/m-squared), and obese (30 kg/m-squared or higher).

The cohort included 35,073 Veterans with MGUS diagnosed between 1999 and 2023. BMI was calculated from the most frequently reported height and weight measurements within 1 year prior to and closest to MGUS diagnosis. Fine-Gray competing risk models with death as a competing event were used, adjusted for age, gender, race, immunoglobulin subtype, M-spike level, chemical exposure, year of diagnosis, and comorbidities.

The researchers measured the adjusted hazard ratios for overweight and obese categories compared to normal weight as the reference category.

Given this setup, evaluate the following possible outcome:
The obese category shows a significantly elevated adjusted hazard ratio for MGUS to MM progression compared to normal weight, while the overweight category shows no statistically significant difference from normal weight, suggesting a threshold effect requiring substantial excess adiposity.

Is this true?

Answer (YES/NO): NO